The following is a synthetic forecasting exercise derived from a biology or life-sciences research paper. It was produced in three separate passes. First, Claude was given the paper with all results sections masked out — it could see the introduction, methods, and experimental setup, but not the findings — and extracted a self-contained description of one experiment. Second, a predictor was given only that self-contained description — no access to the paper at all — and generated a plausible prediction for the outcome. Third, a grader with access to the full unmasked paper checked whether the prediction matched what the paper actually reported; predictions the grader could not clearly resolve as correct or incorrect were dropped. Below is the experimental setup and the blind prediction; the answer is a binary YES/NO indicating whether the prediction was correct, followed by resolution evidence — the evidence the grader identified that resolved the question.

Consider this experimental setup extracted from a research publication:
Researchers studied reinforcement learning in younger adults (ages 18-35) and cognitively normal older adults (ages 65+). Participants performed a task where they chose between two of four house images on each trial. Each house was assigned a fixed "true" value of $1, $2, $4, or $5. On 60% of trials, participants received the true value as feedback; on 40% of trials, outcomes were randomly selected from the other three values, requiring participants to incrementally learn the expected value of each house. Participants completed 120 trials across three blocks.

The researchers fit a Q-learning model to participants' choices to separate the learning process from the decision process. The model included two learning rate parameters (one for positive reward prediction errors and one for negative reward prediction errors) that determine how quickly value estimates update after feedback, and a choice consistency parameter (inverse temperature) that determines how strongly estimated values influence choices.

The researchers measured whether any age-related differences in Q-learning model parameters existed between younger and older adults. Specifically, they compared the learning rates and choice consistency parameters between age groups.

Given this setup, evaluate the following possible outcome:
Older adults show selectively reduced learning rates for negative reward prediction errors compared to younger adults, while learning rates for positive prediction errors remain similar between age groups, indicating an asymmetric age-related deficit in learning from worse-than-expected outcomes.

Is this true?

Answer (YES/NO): NO